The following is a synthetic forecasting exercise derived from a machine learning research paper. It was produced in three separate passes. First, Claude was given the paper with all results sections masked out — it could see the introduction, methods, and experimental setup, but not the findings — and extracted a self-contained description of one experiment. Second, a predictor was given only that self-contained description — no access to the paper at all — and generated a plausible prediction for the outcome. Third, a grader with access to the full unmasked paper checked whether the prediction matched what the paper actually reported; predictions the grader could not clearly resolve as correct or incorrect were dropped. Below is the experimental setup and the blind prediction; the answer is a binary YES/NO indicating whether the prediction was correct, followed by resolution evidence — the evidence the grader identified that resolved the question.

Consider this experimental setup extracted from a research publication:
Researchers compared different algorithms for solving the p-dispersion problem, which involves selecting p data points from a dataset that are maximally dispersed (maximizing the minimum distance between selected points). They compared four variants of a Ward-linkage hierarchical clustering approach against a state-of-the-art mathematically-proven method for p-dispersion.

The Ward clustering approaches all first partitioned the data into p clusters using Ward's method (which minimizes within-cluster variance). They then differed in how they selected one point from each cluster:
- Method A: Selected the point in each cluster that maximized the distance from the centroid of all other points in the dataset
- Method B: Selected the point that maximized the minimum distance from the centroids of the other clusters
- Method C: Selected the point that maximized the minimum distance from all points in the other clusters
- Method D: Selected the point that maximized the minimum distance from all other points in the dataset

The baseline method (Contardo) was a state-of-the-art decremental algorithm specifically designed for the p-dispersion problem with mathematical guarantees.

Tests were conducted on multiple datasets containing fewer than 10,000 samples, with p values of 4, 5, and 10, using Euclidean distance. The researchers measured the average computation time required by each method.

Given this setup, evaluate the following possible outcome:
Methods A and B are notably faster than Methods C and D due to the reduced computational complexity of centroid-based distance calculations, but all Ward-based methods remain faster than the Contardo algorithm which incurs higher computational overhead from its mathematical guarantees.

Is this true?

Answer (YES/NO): YES